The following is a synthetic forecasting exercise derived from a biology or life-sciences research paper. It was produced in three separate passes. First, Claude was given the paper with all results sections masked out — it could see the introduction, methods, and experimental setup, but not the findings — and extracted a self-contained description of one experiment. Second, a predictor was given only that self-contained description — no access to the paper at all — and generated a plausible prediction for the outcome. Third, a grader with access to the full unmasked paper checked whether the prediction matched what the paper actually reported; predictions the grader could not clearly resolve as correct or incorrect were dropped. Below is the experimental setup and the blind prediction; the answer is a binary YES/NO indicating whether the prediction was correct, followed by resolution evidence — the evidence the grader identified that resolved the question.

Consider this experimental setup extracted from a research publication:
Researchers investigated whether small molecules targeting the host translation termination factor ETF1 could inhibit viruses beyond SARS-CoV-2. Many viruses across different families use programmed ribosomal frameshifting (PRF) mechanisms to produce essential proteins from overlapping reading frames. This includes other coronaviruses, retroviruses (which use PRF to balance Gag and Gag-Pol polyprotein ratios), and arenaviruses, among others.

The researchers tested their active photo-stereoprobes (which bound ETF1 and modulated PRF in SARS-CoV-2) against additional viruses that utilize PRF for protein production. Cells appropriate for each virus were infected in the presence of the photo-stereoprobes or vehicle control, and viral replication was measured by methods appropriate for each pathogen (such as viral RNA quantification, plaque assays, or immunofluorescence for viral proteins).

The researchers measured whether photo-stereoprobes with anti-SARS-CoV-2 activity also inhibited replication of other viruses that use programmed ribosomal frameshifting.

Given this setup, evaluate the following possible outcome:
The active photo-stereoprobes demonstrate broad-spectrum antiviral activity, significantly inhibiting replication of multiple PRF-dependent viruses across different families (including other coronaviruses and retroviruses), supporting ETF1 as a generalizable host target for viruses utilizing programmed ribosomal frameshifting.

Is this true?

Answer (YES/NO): NO